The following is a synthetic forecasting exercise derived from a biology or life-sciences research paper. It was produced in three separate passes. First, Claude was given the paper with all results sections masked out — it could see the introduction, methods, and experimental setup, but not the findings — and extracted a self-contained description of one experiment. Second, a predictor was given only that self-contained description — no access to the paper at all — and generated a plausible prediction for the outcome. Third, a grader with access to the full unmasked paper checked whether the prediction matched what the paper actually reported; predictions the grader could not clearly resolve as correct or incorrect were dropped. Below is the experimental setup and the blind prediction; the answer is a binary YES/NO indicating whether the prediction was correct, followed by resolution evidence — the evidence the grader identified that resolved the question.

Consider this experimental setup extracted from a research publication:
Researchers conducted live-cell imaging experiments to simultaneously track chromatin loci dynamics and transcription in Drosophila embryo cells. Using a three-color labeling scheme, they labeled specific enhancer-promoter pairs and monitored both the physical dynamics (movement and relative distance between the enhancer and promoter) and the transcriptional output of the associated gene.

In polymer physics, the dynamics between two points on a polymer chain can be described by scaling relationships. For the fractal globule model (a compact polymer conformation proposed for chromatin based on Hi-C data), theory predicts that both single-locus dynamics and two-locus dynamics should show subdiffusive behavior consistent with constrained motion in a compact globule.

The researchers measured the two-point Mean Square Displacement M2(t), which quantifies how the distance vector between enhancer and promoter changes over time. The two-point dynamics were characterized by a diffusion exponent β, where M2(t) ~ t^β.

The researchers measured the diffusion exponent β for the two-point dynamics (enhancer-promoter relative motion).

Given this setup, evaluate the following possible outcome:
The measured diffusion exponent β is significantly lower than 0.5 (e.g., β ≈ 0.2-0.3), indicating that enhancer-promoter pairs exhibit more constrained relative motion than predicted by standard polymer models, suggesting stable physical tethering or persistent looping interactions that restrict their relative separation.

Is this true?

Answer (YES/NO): NO